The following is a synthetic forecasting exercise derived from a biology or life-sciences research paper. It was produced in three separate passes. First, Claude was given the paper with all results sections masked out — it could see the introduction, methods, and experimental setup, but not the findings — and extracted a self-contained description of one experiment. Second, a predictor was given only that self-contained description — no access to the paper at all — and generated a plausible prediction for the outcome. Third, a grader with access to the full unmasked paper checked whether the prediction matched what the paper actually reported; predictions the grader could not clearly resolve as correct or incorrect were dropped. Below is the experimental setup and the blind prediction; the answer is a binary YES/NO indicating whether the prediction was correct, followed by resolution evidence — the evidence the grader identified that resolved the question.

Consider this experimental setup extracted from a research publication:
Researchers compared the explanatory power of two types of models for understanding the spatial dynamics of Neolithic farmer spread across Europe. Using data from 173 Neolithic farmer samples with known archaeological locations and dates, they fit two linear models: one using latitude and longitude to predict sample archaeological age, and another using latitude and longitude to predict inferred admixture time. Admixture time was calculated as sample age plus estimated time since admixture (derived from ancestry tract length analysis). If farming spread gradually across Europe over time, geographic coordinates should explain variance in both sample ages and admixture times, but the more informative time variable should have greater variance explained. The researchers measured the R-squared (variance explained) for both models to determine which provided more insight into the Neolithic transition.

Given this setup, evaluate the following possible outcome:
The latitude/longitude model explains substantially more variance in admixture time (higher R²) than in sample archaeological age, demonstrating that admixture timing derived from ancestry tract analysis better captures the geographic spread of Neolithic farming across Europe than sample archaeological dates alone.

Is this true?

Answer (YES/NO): YES